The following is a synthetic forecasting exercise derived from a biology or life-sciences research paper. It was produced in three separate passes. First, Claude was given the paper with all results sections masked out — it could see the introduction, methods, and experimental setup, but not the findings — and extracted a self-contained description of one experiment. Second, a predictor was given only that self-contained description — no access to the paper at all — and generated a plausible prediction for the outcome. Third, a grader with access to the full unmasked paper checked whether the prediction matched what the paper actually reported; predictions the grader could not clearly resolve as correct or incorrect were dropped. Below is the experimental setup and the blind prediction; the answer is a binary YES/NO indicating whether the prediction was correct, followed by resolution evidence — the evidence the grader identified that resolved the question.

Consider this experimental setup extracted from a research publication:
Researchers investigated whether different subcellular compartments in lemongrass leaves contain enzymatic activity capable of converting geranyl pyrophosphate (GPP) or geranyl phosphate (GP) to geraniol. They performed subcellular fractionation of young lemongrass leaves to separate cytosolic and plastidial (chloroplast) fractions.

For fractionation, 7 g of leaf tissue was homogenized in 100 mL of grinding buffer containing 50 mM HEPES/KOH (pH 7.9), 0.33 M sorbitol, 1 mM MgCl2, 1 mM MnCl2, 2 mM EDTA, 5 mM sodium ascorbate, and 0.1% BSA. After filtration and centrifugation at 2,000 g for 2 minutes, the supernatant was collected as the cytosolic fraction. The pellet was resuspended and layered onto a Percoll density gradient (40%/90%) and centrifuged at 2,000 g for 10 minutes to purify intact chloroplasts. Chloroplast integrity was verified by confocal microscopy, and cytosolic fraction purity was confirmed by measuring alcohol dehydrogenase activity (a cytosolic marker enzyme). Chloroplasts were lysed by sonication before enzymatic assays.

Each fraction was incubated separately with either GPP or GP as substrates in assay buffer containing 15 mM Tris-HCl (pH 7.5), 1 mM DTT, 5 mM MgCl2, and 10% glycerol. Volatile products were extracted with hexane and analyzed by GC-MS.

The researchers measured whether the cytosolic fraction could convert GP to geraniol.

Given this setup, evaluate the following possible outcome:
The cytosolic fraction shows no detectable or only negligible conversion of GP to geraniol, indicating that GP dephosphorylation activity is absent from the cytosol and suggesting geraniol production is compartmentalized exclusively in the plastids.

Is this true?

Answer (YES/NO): NO